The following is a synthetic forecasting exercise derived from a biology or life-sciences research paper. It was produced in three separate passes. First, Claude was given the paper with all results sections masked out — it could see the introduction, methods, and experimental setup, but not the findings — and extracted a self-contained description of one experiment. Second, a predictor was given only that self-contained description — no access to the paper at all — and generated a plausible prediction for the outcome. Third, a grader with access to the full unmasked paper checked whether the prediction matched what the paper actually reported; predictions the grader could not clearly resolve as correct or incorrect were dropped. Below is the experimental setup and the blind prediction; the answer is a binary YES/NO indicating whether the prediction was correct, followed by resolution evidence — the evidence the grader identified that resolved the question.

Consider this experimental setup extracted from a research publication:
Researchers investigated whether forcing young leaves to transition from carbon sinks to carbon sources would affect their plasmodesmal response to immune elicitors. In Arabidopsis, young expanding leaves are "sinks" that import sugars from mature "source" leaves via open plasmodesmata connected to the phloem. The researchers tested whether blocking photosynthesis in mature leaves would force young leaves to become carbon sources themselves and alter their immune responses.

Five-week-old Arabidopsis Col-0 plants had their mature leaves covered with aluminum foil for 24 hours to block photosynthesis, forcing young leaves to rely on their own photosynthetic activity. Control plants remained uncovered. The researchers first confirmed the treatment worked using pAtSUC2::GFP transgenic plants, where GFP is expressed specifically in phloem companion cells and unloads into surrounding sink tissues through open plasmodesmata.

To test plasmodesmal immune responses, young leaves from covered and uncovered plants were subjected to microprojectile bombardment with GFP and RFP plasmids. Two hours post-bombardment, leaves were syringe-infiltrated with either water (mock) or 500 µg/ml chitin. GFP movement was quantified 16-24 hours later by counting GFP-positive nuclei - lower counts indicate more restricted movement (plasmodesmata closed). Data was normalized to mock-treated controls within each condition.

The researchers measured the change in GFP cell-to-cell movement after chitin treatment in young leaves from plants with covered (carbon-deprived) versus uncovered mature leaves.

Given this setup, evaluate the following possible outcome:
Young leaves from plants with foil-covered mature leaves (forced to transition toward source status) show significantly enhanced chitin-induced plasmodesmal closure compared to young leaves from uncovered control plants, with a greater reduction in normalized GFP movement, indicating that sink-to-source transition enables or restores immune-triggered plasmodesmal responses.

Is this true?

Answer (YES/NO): YES